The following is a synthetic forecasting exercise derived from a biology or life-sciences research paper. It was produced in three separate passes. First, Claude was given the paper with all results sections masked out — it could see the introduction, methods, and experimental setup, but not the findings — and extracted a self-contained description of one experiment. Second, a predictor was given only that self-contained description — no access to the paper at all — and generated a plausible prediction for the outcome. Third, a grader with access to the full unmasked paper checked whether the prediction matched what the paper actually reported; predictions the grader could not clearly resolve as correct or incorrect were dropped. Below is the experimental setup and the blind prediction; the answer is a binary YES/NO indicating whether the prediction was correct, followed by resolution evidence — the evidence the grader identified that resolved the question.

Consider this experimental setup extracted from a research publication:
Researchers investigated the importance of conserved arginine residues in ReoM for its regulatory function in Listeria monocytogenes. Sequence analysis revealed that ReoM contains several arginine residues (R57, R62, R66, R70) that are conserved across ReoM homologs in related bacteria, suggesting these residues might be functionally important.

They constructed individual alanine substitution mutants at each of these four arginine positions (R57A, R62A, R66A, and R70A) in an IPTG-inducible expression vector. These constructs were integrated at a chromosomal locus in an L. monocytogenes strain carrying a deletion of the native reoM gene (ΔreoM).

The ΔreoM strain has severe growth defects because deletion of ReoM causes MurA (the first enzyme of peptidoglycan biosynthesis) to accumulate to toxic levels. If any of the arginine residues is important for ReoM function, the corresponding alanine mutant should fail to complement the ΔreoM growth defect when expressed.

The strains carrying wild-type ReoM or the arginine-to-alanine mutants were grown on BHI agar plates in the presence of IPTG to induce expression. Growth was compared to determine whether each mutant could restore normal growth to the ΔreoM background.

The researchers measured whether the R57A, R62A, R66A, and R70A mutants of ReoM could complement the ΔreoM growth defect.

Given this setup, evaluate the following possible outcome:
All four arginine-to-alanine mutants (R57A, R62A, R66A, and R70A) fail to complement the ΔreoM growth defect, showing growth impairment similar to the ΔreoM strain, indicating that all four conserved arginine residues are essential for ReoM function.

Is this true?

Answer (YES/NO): NO